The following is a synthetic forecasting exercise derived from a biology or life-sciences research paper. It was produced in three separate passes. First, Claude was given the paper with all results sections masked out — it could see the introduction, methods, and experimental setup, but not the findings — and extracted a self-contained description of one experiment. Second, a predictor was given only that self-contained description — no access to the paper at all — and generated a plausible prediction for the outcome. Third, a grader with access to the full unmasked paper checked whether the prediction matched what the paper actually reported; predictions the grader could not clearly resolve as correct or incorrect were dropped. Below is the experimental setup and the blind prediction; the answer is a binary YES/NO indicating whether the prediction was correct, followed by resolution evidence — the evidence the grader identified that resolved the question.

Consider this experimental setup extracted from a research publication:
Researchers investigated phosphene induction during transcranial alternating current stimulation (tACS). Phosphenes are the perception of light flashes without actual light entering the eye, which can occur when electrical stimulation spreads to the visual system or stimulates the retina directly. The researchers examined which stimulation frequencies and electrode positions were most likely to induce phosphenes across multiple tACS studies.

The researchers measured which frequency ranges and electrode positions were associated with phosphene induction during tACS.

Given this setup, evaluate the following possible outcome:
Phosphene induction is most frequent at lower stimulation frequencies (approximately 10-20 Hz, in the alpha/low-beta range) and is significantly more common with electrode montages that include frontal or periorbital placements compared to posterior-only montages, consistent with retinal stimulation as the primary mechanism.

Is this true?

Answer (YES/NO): YES